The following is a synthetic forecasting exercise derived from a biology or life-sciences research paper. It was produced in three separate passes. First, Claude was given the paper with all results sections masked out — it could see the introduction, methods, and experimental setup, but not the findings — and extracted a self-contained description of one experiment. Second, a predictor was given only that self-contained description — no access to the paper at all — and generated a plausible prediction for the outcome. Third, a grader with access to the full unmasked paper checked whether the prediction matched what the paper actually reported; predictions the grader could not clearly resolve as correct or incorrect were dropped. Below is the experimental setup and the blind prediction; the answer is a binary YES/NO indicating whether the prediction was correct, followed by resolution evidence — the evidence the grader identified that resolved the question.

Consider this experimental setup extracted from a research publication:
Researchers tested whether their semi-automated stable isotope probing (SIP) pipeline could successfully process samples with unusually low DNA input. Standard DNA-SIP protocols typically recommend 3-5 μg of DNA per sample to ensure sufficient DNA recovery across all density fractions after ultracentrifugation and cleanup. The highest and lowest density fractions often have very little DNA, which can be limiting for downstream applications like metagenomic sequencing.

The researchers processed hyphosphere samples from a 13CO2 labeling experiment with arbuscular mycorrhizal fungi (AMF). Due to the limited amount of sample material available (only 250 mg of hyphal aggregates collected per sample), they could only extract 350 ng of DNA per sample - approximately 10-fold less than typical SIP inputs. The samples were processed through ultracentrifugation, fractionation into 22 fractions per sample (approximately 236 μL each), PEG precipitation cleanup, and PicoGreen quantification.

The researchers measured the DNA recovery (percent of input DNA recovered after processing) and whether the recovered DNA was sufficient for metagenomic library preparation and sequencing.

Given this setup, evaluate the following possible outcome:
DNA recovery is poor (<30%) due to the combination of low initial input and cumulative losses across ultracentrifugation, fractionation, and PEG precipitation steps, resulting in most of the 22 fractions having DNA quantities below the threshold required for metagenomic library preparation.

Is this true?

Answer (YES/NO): NO